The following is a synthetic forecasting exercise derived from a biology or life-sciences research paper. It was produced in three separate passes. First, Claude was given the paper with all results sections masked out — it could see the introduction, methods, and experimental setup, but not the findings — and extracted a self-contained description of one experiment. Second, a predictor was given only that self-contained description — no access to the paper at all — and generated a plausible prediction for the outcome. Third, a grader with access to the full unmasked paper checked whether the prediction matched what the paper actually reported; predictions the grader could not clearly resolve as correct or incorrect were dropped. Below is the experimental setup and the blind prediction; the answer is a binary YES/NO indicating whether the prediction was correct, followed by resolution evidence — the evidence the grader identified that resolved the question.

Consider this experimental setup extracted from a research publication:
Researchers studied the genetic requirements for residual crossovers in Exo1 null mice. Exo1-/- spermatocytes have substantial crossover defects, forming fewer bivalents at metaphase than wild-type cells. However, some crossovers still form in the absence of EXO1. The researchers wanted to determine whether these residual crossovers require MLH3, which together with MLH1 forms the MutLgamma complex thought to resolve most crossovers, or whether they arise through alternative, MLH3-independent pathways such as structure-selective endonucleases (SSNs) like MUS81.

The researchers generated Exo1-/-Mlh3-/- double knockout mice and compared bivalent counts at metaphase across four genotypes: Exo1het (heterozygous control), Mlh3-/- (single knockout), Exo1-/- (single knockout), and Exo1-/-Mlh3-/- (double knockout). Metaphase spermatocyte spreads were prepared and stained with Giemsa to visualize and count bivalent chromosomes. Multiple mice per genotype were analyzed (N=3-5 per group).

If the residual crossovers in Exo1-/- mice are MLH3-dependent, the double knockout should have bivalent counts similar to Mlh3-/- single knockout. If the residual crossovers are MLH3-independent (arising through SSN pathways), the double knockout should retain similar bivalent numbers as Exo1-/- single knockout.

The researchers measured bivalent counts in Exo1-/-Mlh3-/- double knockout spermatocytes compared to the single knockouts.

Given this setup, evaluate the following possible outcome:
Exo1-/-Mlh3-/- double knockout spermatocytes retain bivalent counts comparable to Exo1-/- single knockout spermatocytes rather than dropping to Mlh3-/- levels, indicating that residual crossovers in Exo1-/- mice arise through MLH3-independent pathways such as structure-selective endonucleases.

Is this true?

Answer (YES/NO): NO